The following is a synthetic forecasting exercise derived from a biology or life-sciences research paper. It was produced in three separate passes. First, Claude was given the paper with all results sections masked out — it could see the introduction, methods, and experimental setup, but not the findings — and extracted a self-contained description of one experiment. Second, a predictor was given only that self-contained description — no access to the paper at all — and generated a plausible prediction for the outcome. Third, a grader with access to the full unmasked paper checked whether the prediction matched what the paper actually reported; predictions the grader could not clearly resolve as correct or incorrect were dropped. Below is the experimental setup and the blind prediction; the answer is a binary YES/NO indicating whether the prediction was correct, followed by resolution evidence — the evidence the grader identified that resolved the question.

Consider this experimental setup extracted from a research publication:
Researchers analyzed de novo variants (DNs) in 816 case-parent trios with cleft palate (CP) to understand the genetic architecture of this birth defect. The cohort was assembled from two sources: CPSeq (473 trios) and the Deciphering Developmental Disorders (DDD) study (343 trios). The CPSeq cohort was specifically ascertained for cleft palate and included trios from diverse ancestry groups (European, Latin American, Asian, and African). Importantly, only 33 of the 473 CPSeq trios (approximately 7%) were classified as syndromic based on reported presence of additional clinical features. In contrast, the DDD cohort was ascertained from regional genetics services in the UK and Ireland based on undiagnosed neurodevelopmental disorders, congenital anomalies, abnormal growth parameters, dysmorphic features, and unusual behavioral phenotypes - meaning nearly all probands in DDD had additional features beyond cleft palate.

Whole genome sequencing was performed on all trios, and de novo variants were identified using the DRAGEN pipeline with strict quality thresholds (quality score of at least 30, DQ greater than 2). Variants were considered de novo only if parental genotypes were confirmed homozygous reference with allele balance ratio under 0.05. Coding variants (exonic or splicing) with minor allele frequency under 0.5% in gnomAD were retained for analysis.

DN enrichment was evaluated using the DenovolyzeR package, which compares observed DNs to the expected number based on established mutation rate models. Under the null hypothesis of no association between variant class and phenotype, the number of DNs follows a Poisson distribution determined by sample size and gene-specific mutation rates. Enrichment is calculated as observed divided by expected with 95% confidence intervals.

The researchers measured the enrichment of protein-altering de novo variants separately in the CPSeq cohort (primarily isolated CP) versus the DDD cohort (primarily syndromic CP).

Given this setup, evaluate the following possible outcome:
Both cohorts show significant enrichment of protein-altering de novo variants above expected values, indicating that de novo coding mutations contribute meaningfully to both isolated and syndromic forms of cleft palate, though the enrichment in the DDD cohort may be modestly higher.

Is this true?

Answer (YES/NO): YES